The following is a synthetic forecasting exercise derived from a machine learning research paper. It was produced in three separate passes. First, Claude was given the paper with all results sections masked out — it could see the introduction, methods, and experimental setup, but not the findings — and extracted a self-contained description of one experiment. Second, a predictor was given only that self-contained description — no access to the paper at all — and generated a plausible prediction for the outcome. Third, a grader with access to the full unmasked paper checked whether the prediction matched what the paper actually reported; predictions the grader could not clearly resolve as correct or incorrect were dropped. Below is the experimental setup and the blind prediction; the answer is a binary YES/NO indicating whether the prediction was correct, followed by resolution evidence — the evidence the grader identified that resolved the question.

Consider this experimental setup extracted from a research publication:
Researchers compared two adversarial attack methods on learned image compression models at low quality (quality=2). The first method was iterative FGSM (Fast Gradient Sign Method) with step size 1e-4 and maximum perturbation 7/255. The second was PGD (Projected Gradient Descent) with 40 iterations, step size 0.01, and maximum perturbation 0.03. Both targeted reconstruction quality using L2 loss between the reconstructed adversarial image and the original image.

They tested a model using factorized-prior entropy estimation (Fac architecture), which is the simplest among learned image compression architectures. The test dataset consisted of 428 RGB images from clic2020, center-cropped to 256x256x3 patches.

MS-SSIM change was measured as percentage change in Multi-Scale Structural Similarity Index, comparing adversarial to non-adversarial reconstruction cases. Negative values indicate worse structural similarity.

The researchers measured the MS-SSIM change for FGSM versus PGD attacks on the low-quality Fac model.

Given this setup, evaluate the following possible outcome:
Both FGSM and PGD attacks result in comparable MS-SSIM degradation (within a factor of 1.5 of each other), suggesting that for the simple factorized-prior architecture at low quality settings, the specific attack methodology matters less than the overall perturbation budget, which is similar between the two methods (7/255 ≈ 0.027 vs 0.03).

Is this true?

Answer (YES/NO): YES